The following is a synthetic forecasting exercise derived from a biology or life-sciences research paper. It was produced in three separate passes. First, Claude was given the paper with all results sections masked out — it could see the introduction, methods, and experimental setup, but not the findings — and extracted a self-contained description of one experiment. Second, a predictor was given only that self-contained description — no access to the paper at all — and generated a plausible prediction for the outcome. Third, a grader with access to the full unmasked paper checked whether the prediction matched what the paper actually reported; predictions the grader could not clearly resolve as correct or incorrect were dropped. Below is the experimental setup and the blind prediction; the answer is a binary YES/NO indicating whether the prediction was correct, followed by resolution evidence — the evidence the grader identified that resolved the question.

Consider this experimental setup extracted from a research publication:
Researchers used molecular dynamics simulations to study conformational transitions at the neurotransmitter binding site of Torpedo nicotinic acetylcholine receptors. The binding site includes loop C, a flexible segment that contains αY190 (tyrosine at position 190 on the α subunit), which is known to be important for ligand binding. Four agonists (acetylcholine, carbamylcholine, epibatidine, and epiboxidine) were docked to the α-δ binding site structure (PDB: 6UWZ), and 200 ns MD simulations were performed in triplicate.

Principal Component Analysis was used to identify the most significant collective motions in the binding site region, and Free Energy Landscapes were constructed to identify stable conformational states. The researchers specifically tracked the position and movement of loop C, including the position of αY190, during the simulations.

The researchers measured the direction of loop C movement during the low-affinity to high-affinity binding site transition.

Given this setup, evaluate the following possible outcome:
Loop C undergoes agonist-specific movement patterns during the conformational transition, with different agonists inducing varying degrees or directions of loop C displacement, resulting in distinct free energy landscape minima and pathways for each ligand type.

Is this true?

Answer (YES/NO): NO